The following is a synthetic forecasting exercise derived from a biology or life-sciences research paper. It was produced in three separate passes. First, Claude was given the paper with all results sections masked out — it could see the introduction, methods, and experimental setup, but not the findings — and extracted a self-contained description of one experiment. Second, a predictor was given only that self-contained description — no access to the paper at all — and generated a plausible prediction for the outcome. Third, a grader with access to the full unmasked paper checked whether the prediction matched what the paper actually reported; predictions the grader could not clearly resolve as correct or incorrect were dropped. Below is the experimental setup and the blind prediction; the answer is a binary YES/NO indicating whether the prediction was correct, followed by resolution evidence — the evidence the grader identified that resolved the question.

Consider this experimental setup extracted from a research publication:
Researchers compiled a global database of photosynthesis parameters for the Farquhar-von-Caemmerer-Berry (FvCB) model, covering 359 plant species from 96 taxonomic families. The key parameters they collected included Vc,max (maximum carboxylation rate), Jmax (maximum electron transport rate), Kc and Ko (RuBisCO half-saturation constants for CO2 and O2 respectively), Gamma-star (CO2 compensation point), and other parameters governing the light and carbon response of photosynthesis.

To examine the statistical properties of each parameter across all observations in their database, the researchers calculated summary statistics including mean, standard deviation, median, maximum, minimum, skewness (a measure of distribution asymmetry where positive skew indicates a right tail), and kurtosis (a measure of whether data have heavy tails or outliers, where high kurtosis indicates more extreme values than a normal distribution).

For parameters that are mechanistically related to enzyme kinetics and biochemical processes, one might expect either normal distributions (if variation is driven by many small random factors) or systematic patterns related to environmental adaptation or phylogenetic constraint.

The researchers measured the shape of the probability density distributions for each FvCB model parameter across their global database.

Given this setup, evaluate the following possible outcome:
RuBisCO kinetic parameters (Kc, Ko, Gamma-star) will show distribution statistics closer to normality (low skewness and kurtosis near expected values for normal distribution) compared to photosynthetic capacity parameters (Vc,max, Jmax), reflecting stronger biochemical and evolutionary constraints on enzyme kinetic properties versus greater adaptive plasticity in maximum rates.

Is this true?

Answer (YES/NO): NO